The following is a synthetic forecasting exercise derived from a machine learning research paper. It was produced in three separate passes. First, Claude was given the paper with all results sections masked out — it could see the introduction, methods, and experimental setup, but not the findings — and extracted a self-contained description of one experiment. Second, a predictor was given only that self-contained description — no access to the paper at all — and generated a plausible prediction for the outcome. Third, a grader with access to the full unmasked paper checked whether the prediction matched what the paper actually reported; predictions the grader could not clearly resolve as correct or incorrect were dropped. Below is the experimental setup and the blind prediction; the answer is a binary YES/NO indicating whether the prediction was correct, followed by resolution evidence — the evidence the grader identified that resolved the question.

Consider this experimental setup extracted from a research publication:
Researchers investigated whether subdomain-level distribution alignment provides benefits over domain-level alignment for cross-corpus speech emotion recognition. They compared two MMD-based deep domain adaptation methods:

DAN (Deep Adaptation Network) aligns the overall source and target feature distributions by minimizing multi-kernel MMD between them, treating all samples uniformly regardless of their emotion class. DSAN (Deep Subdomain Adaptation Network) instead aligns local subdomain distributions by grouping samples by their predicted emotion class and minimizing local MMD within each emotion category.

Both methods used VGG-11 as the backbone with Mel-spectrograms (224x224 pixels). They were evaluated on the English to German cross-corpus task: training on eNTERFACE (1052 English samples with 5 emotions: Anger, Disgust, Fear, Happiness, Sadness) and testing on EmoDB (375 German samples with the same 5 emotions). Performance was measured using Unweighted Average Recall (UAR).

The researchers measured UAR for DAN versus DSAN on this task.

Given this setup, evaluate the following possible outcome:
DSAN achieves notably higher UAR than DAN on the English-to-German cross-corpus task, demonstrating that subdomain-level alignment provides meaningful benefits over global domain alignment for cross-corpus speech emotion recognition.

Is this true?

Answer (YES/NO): YES